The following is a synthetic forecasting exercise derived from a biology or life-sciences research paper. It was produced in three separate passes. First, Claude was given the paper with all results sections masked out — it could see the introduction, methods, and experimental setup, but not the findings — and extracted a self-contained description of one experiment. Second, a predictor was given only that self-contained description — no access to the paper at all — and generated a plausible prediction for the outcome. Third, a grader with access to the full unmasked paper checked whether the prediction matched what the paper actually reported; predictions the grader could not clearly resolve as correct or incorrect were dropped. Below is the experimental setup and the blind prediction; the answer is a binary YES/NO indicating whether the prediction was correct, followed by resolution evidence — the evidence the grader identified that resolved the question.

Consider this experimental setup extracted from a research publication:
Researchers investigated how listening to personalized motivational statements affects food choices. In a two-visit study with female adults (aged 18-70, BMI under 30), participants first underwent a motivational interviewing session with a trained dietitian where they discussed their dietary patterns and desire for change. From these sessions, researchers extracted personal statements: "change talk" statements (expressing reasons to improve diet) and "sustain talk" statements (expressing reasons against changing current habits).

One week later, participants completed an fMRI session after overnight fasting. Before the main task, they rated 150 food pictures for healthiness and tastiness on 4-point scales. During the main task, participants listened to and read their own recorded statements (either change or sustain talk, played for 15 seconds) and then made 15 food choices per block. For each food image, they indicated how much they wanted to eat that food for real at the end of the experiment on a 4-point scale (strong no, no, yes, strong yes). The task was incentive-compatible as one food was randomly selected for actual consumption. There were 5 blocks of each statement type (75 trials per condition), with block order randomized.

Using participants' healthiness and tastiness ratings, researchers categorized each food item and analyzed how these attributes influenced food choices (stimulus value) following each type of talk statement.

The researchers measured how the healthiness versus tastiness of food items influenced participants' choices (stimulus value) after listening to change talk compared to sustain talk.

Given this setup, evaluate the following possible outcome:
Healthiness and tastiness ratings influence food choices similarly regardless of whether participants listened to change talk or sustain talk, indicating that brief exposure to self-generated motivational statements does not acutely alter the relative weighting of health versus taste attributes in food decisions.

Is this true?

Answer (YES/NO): NO